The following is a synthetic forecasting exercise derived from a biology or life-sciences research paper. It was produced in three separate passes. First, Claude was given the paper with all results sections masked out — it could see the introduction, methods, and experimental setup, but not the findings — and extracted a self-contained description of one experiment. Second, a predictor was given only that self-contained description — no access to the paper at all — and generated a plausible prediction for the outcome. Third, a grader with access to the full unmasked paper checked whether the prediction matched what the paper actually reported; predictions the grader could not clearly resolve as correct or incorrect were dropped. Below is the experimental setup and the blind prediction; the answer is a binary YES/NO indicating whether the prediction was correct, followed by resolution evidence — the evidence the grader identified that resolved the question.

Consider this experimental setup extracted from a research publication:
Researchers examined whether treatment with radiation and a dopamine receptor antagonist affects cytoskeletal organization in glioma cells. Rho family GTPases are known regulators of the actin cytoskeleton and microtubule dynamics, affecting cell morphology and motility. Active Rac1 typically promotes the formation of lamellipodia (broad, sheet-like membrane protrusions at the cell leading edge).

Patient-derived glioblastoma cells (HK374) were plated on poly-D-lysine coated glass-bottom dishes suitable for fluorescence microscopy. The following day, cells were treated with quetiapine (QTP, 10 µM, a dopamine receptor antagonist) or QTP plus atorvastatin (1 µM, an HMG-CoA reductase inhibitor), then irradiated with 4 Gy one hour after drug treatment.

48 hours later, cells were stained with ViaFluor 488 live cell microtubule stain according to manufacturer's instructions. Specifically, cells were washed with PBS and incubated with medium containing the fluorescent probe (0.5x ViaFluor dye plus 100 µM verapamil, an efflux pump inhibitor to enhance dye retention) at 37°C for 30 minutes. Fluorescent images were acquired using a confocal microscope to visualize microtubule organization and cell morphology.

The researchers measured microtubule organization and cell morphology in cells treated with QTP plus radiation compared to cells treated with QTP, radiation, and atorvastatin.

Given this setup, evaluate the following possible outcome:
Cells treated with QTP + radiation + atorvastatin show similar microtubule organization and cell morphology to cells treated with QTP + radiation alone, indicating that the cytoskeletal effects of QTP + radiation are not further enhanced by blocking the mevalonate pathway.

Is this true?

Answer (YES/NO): NO